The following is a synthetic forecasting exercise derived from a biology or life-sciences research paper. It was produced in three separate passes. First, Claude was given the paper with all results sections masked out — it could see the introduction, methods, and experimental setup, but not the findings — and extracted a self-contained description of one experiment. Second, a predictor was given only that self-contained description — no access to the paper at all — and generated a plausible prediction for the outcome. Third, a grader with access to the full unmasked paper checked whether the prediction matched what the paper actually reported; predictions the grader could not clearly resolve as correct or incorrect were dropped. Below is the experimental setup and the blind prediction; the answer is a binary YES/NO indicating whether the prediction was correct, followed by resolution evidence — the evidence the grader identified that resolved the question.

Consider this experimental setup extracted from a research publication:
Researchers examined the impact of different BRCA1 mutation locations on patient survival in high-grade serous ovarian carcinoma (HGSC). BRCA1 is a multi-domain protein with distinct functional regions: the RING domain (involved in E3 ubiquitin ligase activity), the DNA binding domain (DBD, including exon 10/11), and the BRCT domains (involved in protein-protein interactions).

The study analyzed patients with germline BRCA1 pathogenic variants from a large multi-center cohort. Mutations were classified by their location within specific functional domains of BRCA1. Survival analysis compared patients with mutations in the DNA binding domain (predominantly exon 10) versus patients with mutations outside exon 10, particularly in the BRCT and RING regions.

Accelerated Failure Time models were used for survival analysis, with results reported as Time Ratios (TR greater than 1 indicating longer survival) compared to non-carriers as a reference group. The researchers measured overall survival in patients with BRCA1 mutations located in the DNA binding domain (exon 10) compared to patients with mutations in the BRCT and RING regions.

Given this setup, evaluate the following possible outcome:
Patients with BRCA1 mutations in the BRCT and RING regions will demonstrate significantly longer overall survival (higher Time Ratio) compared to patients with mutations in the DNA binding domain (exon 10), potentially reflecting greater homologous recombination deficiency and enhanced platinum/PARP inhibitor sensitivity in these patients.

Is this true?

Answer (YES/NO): NO